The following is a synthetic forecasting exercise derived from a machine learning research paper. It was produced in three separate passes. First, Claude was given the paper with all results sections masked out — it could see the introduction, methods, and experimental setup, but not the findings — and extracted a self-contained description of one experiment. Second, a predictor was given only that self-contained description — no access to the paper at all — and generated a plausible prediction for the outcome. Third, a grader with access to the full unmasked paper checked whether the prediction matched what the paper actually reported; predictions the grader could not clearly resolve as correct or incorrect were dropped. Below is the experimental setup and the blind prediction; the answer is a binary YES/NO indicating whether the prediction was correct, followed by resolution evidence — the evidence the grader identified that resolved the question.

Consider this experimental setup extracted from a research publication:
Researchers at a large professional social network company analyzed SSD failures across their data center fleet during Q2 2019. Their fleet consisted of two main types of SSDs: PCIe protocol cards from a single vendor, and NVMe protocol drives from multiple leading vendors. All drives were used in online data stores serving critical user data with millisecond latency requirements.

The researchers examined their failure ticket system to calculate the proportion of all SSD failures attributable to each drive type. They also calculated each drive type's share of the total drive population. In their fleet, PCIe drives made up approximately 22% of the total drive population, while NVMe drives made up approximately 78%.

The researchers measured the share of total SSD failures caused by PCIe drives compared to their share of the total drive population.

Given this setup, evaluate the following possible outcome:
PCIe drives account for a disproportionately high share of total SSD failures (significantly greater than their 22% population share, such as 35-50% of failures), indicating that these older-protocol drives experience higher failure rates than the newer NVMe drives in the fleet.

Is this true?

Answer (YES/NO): YES